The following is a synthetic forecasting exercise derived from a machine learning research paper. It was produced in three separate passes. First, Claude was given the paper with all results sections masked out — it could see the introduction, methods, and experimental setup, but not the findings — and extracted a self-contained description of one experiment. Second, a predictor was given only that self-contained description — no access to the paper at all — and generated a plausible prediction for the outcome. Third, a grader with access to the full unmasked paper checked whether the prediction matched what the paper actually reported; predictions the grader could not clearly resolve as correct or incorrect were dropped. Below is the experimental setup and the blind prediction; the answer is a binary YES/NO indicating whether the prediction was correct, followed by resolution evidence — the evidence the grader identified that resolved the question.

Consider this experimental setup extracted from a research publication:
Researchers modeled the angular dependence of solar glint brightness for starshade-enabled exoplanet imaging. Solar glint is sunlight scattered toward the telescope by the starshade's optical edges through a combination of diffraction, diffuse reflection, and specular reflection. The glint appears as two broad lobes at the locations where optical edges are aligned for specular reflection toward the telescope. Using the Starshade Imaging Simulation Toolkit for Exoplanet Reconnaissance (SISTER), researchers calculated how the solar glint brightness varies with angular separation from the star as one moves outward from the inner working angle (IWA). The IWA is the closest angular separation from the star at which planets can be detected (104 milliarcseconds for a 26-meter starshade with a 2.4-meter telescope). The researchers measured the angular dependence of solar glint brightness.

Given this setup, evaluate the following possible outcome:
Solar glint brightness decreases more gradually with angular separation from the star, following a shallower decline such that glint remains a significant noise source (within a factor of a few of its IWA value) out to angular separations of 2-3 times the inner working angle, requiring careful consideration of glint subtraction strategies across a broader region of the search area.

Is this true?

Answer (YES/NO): NO